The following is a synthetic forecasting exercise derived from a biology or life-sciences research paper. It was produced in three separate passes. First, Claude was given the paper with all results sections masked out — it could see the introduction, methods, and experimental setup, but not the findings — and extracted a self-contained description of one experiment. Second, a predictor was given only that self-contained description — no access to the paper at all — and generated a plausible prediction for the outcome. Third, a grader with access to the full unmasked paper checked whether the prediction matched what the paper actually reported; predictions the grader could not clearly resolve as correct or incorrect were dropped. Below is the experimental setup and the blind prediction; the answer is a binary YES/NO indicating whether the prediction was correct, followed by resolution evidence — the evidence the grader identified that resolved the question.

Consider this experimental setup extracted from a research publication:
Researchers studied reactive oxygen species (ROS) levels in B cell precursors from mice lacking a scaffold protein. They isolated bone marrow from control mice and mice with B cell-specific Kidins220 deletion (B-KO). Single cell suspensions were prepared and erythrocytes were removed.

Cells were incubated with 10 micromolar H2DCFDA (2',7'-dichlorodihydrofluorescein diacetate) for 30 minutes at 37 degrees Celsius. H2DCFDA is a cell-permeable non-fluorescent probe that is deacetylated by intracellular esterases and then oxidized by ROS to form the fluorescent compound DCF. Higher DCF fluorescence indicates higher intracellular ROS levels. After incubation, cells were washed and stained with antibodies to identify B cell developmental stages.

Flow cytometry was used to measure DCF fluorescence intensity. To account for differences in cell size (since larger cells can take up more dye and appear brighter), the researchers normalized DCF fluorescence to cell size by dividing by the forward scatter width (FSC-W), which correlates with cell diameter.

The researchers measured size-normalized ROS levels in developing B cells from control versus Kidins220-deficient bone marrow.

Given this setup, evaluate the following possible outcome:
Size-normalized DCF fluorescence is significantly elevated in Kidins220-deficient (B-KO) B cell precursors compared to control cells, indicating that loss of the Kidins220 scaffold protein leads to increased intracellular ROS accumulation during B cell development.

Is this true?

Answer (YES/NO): NO